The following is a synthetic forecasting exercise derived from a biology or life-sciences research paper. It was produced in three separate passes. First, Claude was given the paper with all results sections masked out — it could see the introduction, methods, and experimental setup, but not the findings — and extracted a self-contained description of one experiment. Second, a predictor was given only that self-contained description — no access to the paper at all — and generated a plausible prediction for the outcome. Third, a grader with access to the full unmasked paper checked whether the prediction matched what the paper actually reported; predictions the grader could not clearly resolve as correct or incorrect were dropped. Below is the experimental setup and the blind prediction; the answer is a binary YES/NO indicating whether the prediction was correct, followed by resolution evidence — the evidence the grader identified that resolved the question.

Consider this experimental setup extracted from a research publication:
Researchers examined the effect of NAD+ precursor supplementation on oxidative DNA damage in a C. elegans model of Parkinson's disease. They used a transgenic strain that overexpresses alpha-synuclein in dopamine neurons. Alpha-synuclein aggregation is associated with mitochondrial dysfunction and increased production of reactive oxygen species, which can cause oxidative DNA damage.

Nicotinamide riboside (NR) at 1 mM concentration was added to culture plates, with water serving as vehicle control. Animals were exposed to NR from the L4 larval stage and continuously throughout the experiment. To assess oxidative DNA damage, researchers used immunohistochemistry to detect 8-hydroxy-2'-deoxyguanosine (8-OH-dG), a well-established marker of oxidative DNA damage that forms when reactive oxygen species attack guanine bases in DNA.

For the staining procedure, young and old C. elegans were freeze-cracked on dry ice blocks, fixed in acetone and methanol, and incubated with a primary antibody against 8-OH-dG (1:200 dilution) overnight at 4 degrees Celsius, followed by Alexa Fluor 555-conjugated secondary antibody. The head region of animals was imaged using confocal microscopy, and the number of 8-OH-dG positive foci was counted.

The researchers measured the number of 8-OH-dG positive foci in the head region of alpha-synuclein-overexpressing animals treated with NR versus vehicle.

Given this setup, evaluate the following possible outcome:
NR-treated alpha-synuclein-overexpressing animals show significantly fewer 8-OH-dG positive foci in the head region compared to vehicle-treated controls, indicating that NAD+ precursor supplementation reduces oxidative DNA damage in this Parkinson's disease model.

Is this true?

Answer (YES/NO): YES